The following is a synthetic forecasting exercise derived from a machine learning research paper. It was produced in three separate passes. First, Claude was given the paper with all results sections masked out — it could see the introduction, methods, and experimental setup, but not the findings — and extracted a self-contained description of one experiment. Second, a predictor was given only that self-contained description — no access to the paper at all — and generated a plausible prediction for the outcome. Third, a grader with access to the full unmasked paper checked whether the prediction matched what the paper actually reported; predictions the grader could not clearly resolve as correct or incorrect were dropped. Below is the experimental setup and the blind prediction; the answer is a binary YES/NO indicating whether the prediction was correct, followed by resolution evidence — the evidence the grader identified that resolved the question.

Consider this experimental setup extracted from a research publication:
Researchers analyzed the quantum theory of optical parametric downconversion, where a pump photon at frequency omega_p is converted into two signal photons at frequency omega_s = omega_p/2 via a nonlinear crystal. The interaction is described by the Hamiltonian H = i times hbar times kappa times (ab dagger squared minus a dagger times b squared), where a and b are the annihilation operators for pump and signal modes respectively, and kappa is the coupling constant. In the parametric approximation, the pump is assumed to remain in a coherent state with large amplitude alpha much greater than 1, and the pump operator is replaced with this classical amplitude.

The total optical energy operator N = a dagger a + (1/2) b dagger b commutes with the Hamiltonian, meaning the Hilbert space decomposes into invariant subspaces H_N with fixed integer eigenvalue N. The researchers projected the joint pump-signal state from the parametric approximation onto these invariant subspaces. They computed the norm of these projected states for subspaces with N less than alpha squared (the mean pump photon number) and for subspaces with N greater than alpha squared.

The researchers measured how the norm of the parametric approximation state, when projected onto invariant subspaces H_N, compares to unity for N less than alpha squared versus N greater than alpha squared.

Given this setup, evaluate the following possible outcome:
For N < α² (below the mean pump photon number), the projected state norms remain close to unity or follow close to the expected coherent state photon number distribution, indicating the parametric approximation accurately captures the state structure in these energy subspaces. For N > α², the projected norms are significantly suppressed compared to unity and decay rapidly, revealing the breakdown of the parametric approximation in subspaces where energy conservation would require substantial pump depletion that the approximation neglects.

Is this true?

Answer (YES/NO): NO